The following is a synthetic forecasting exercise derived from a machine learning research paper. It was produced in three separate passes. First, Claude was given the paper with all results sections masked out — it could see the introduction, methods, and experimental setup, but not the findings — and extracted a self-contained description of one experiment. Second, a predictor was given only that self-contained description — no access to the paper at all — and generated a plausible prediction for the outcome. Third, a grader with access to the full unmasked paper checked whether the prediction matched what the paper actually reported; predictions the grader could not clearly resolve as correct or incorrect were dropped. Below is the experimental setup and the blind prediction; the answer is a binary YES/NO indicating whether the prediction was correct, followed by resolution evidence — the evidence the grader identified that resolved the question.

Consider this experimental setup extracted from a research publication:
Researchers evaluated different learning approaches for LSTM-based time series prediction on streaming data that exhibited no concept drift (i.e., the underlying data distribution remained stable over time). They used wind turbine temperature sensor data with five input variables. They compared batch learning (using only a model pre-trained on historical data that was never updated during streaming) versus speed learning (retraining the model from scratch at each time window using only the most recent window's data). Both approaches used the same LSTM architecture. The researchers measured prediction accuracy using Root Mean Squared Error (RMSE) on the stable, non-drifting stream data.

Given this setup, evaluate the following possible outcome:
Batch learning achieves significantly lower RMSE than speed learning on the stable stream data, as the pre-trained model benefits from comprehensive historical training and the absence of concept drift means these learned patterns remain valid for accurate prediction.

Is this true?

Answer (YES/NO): NO